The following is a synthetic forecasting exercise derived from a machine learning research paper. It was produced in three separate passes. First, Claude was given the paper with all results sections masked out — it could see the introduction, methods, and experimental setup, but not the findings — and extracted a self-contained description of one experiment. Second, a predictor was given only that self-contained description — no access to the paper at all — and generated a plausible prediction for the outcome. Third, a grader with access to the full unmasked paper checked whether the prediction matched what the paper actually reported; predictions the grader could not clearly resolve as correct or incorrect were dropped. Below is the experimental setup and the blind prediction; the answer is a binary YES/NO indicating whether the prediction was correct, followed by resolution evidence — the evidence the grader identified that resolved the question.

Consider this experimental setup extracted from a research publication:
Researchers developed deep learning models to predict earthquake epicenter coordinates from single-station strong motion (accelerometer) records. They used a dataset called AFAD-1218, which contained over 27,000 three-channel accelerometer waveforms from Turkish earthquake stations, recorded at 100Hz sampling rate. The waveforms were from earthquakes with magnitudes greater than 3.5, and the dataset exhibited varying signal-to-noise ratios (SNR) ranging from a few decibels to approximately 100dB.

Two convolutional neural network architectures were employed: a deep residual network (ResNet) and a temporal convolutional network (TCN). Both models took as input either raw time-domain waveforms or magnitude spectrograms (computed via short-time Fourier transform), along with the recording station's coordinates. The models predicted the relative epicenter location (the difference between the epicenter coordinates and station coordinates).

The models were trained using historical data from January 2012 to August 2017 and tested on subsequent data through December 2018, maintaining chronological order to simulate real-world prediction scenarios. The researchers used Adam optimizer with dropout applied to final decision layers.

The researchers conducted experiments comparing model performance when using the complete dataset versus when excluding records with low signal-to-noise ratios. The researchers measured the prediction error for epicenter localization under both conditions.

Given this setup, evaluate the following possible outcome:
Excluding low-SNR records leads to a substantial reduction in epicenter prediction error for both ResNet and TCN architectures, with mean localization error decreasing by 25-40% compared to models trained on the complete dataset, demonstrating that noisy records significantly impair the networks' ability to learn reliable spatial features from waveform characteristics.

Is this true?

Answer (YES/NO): NO